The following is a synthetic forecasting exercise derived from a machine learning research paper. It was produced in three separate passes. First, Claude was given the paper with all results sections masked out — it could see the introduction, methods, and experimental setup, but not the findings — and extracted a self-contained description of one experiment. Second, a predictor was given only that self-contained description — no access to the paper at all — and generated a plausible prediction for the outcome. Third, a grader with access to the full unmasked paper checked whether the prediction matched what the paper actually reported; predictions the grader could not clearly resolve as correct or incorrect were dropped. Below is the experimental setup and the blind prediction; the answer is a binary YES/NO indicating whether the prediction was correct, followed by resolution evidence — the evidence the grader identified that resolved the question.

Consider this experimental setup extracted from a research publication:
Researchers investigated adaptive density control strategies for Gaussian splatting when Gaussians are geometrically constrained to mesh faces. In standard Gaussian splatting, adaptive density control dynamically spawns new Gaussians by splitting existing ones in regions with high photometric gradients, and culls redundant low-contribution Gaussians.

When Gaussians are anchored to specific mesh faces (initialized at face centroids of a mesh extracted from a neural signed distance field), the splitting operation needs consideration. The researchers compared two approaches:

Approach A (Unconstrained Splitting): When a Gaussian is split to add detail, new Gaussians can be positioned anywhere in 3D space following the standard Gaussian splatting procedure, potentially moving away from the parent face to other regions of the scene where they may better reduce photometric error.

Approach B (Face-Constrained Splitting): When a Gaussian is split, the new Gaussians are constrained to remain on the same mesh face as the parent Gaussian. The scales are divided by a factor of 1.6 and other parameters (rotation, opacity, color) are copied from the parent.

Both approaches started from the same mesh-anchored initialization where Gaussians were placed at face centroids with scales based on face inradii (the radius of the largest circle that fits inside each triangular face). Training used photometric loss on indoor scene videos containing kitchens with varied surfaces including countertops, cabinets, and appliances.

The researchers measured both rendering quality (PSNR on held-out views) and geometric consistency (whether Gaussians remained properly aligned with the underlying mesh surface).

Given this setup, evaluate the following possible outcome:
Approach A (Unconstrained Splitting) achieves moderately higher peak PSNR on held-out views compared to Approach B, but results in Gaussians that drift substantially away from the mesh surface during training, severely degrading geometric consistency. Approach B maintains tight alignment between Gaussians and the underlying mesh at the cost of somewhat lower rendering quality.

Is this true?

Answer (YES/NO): YES